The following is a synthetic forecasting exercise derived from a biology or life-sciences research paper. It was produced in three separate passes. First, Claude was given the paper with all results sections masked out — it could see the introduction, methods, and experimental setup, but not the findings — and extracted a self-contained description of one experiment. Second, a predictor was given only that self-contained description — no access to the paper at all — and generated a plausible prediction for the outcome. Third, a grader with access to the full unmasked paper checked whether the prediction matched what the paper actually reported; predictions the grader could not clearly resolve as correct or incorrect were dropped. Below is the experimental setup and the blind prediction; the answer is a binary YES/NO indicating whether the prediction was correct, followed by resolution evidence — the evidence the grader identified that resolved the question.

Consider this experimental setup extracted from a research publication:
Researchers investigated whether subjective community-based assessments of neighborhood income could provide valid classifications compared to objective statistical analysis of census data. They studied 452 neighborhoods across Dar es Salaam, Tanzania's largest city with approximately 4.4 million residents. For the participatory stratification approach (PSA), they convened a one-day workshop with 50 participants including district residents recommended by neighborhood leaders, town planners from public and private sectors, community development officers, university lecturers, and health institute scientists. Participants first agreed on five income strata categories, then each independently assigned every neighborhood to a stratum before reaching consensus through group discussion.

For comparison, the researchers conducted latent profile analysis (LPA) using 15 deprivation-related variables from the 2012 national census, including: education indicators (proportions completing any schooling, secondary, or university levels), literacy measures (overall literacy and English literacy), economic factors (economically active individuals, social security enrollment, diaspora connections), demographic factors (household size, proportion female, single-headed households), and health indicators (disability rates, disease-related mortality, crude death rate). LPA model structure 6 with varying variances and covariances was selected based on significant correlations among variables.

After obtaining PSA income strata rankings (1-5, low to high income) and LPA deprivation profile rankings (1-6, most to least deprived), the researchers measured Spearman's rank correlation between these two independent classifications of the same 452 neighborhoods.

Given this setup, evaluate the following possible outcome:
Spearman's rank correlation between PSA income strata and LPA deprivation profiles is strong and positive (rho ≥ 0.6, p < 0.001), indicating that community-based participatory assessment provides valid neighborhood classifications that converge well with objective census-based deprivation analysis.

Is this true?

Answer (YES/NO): YES